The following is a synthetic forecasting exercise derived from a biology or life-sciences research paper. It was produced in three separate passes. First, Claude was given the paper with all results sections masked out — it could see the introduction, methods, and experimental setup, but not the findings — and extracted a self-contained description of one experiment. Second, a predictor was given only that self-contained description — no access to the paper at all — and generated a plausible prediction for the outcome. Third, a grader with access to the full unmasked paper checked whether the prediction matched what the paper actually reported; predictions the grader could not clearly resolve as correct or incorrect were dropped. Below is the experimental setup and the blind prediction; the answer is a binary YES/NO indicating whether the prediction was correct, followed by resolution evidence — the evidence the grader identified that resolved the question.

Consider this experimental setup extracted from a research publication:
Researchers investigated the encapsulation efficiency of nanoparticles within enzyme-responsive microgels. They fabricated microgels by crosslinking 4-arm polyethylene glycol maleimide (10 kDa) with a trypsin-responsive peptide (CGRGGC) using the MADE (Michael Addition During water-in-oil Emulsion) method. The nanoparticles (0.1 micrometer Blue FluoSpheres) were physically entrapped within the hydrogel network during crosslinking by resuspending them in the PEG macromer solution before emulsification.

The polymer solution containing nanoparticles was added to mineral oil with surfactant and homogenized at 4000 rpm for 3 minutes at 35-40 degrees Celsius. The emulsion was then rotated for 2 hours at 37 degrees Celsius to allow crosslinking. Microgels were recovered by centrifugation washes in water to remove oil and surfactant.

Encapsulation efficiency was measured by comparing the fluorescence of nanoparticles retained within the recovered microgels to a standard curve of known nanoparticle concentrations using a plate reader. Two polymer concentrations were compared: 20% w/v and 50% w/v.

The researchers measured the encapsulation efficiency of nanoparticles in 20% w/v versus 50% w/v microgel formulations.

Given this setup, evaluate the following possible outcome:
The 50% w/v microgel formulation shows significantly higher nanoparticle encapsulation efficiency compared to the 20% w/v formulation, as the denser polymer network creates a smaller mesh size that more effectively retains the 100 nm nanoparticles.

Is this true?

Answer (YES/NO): NO